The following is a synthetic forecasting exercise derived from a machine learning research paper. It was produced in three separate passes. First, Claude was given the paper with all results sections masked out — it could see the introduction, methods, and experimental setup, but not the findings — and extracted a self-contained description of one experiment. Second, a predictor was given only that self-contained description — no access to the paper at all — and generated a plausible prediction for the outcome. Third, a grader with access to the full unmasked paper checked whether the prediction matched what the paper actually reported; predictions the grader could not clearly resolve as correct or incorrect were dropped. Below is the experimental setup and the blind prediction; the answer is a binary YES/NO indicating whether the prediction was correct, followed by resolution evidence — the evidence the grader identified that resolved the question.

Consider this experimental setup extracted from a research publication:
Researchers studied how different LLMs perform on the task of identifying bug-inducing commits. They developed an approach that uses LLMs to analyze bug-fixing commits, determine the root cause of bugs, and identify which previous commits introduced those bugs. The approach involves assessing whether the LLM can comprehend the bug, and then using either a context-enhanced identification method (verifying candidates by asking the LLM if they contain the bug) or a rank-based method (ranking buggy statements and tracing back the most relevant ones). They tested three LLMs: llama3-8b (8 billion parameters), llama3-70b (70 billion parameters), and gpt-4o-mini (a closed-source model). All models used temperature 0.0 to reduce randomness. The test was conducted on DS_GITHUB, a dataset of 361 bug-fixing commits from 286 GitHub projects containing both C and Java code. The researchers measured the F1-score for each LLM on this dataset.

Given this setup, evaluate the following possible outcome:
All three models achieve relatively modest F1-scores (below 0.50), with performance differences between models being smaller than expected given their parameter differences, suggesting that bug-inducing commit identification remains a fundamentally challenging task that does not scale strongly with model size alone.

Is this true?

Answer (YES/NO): NO